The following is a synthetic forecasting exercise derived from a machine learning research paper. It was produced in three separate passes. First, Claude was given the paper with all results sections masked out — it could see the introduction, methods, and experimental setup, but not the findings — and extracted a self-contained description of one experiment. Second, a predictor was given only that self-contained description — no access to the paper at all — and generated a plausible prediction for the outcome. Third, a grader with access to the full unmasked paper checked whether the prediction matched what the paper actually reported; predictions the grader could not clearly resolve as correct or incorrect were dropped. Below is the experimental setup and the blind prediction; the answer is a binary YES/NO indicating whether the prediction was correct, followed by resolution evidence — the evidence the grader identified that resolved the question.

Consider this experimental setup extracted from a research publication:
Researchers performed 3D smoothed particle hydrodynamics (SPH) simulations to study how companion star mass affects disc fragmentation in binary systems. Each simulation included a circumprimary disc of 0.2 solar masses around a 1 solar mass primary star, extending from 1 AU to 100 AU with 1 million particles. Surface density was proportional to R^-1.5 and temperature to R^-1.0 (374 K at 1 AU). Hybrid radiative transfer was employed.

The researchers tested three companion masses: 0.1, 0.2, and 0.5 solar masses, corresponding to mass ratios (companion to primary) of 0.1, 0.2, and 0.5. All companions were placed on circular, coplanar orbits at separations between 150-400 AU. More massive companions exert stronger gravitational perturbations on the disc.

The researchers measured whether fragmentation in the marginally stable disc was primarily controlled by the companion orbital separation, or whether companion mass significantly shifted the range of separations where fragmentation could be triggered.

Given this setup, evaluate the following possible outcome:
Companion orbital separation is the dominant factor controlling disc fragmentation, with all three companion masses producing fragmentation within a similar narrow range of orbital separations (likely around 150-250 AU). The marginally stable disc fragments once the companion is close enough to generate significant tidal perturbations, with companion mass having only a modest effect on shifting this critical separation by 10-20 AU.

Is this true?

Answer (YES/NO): NO